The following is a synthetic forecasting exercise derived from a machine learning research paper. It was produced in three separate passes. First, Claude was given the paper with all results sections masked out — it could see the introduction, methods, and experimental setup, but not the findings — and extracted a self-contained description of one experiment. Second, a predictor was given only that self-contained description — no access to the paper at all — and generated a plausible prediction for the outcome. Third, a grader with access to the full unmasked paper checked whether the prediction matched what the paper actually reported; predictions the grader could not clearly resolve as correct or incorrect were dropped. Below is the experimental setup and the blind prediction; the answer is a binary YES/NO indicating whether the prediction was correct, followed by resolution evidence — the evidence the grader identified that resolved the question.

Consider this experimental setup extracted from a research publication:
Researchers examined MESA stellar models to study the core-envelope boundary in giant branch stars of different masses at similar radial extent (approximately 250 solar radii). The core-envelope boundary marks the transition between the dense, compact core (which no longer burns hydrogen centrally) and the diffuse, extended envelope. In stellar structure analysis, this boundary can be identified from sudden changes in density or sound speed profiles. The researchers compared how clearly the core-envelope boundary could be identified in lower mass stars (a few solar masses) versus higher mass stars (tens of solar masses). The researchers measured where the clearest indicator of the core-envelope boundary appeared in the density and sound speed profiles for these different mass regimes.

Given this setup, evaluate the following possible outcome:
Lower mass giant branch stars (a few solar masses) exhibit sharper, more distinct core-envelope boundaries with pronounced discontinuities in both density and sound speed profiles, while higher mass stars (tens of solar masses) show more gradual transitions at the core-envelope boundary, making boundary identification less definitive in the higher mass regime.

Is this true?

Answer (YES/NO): NO